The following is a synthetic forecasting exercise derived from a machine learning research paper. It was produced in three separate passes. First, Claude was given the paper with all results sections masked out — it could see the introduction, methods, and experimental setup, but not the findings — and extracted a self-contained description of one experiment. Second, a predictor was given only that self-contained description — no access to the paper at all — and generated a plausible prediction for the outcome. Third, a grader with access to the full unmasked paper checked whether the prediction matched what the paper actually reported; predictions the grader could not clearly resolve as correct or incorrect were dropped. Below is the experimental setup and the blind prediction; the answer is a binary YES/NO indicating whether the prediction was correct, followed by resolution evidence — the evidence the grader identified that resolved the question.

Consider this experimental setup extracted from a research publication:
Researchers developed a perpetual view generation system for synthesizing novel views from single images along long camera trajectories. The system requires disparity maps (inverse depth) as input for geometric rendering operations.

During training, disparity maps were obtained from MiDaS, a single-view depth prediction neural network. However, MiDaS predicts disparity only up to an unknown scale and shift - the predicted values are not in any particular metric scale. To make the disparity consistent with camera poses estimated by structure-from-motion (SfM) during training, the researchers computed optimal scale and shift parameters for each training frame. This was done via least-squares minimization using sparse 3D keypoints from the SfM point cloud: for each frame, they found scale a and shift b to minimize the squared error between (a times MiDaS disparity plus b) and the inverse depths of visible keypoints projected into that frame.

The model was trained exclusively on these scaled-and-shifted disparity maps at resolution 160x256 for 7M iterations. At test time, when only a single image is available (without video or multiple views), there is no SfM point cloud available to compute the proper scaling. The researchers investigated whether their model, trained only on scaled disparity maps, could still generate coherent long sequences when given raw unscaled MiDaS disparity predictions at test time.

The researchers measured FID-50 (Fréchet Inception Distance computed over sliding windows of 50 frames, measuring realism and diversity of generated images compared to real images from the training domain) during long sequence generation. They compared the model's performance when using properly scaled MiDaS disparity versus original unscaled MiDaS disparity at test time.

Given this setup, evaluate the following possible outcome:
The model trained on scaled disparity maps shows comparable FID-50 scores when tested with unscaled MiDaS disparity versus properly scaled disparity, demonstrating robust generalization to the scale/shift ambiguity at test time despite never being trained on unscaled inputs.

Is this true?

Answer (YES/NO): YES